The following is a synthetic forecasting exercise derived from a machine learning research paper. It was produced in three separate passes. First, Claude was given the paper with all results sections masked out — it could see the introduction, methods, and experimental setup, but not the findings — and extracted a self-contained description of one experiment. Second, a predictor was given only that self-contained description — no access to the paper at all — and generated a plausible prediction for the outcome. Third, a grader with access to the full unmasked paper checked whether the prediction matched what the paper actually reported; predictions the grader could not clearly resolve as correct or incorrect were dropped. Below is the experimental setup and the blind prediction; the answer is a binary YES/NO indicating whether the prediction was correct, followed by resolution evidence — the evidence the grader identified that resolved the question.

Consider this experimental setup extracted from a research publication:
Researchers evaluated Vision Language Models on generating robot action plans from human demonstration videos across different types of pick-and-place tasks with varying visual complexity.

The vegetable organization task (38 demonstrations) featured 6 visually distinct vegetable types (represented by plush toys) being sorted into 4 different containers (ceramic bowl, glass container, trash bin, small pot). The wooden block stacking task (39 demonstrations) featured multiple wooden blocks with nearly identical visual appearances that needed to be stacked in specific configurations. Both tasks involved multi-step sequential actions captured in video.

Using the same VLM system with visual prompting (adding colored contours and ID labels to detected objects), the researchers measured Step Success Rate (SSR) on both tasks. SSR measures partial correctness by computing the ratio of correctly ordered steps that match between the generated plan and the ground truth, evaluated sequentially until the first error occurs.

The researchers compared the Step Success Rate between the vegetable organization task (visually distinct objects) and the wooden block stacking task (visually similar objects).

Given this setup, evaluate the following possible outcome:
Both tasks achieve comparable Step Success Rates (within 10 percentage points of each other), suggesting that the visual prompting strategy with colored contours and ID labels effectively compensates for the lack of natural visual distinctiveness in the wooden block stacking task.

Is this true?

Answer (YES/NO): NO